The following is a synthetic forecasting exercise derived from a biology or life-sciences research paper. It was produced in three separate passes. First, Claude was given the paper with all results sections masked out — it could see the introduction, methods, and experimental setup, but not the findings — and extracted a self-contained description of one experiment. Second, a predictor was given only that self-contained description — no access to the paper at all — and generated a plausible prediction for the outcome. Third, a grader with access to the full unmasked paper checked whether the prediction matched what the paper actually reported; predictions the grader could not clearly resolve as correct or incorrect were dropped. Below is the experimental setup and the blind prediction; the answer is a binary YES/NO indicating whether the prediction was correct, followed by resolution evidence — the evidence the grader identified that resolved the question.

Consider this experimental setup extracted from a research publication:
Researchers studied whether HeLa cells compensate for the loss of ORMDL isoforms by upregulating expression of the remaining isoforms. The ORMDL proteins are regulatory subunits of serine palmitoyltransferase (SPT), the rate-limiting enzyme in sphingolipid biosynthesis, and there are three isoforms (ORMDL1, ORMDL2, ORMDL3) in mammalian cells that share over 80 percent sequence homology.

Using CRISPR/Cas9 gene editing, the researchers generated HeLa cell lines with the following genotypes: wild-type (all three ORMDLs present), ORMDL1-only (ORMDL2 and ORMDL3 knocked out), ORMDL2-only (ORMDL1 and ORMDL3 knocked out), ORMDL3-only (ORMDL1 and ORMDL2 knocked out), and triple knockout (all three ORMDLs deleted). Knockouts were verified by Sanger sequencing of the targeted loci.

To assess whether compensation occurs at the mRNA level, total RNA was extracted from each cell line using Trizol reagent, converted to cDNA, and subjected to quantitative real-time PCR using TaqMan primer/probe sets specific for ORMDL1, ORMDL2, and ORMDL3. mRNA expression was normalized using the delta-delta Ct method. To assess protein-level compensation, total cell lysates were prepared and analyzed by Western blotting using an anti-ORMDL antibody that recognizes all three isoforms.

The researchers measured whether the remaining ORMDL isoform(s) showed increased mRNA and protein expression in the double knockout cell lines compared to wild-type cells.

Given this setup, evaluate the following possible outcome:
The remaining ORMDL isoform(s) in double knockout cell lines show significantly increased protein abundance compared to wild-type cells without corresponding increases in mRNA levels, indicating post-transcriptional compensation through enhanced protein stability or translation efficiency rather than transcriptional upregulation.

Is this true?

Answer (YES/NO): NO